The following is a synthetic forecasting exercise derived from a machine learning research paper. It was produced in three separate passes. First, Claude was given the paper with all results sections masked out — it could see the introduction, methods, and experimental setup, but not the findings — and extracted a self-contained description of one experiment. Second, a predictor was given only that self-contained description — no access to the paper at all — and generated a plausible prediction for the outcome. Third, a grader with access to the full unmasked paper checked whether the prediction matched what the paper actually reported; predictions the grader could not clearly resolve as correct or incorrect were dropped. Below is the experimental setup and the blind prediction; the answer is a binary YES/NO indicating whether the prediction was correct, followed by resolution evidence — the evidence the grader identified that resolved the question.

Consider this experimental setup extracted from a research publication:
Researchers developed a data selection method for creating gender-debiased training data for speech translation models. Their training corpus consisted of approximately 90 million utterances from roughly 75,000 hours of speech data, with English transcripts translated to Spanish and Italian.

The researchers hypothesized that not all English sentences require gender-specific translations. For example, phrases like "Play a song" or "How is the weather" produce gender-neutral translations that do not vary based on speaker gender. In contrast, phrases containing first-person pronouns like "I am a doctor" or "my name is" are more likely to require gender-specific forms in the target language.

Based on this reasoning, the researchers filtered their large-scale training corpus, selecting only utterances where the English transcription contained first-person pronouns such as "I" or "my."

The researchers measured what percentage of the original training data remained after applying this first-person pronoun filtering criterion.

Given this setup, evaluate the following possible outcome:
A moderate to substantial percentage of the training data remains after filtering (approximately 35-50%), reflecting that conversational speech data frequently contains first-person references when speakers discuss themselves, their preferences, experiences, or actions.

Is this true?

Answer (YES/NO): NO